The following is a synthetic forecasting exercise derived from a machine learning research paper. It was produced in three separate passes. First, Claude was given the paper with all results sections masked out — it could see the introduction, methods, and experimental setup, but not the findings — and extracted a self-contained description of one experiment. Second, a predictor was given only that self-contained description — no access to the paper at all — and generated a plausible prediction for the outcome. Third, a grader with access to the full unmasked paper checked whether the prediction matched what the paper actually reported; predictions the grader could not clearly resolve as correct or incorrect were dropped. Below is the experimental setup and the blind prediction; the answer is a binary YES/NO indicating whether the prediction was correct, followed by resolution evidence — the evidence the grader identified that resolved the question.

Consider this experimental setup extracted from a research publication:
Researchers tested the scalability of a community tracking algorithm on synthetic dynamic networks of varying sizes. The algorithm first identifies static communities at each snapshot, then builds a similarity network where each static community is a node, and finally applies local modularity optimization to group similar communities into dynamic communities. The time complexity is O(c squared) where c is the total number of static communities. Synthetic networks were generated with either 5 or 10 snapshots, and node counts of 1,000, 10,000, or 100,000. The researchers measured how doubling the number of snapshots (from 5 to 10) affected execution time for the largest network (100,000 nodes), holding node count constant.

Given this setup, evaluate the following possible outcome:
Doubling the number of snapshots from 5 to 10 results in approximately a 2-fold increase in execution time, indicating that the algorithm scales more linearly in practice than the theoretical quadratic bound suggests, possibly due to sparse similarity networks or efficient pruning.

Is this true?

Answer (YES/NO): NO